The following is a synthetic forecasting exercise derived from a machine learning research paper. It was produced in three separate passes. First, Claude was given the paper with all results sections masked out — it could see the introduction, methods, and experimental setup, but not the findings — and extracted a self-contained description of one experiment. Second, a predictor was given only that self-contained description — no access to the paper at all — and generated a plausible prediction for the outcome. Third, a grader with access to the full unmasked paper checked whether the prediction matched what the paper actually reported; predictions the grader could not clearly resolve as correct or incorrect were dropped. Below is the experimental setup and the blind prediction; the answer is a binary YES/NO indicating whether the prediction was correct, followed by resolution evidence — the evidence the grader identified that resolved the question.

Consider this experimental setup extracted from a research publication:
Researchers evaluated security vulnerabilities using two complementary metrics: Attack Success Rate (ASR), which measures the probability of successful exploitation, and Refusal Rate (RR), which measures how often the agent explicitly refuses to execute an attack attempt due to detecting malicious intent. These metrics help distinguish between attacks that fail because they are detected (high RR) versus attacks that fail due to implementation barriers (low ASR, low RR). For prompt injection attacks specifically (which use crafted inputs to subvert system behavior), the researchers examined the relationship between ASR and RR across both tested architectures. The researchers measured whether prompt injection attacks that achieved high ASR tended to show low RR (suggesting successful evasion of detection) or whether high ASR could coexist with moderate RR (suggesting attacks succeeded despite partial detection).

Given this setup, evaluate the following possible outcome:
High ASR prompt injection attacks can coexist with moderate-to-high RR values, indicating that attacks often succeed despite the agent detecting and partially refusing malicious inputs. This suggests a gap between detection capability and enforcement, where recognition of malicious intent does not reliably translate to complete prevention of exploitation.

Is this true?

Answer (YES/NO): YES